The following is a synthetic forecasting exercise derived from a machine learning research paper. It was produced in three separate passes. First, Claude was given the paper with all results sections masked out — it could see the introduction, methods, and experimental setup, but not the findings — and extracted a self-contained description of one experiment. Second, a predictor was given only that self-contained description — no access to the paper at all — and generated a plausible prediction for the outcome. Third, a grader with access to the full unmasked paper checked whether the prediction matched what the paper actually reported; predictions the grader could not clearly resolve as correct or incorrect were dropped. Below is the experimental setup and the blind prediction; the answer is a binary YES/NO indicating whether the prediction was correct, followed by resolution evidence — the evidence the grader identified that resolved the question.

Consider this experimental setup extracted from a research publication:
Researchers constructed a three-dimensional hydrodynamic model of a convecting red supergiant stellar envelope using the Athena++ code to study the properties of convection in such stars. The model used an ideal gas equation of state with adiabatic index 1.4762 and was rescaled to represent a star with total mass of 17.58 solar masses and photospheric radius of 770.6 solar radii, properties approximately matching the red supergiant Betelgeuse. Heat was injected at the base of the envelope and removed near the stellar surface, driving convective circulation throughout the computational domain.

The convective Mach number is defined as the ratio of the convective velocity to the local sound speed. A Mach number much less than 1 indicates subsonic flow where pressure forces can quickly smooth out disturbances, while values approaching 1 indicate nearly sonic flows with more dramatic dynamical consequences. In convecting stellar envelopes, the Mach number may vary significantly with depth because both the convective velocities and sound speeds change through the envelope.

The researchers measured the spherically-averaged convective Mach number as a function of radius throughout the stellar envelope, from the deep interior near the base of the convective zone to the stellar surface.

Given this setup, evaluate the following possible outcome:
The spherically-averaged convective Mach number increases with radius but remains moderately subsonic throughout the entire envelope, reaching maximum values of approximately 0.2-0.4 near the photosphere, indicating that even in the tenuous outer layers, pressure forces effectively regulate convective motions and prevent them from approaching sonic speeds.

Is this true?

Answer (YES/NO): YES